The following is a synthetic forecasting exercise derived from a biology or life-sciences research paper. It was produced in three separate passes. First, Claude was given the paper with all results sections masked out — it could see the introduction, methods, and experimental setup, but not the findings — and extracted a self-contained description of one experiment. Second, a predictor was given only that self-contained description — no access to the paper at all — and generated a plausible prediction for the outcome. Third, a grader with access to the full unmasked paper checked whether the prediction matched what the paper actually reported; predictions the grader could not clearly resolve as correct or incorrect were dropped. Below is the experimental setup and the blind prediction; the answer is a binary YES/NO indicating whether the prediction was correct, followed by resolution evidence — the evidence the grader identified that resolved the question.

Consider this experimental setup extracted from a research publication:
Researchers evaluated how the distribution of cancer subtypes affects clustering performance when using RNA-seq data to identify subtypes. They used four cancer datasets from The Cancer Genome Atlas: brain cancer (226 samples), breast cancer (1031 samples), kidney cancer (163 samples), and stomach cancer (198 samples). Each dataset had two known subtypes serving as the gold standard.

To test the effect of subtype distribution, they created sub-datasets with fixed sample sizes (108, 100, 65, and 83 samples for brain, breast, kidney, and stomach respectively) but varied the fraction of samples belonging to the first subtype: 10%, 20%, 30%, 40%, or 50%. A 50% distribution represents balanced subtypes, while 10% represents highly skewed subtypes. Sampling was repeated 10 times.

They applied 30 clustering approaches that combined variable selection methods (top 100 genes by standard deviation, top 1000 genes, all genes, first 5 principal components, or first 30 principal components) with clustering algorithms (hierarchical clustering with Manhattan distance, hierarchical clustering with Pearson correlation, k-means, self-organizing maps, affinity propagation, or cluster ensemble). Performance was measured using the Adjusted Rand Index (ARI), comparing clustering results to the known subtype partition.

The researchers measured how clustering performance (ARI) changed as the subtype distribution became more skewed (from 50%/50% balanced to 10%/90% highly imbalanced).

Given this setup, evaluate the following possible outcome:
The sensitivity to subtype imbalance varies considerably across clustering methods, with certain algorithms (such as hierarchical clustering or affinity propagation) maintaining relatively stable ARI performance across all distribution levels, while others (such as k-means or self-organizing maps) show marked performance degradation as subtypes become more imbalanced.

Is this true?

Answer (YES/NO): NO